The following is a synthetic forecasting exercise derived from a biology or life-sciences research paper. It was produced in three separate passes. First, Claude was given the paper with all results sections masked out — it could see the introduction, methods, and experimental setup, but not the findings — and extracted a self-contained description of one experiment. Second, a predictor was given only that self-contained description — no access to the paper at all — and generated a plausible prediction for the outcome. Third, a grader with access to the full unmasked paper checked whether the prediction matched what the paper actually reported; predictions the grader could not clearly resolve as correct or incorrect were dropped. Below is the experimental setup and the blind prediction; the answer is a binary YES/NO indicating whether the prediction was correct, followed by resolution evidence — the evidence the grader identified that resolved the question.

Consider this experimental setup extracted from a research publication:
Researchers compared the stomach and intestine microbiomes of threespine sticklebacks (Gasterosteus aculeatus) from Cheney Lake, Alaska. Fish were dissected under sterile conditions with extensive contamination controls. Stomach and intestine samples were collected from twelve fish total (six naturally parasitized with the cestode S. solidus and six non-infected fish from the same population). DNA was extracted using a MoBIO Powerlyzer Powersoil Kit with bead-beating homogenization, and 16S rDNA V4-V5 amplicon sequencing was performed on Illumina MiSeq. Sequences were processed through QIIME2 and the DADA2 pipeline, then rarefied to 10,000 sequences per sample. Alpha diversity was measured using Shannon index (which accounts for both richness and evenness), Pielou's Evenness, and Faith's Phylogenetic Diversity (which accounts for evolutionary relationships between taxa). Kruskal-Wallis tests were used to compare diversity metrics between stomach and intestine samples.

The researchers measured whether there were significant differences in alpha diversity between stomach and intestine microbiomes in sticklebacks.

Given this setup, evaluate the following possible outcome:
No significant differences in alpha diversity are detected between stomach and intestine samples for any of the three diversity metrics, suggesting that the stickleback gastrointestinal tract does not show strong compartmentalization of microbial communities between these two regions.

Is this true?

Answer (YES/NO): NO